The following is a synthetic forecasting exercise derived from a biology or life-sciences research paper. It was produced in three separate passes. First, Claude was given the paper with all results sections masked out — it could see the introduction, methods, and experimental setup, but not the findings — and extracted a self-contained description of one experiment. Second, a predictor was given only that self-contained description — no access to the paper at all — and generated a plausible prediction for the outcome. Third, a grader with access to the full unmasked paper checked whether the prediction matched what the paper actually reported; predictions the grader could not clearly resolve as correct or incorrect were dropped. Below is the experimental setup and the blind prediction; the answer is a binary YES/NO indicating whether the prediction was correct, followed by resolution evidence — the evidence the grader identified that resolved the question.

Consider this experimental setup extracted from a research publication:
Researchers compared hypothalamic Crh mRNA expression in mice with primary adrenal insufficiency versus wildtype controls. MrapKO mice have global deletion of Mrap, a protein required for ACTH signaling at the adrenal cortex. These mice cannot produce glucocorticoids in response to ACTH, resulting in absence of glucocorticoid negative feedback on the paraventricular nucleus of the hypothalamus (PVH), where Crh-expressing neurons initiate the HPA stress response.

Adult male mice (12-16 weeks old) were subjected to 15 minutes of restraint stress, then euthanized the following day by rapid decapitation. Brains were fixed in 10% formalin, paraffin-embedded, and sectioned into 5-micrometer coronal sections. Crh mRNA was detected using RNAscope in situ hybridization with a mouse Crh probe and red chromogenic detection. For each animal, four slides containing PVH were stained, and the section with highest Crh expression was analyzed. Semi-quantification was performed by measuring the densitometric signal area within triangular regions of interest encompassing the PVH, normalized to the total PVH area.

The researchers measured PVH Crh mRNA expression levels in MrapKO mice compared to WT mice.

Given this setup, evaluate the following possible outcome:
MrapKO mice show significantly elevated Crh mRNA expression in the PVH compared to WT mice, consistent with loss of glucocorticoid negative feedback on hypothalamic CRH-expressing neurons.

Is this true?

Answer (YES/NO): NO